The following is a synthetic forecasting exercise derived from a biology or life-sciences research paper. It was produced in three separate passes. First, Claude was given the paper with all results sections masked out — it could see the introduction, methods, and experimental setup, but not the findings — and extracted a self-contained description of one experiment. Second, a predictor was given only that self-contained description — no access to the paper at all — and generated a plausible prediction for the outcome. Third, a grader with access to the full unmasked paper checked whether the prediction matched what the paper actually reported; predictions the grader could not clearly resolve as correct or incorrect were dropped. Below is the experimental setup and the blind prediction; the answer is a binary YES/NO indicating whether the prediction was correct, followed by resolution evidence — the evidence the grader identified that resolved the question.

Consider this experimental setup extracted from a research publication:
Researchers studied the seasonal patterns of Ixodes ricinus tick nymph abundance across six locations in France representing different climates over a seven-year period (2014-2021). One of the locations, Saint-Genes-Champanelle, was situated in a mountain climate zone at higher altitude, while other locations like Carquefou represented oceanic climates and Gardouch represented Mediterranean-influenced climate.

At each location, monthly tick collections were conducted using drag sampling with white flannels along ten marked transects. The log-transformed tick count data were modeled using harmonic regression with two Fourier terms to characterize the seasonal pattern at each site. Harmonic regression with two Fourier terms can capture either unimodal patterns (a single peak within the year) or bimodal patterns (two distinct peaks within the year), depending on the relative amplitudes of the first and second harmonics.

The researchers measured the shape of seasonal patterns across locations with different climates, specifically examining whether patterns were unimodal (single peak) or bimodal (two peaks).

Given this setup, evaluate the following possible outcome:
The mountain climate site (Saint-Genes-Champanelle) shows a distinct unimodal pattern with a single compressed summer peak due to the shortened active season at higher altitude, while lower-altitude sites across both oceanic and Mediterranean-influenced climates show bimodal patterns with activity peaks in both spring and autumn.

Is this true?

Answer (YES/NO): NO